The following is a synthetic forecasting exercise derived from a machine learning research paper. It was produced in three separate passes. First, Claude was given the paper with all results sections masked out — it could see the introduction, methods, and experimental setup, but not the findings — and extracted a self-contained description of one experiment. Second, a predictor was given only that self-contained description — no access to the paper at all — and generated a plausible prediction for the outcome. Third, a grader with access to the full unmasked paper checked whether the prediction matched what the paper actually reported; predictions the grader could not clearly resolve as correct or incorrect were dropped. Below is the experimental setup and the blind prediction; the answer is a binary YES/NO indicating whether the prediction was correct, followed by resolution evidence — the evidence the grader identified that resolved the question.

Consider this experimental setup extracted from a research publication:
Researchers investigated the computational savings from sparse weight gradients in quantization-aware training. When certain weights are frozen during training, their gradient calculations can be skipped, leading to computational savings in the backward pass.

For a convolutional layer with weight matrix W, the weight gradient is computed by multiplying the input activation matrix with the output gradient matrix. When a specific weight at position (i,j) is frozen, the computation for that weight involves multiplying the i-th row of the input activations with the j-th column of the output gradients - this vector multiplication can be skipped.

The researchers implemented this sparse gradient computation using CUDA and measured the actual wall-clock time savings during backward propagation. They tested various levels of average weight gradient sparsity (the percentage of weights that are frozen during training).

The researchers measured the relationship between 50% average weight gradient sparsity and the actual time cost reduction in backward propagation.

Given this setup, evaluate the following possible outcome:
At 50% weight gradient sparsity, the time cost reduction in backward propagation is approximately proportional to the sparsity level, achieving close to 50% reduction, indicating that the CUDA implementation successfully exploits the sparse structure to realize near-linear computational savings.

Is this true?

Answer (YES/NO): NO